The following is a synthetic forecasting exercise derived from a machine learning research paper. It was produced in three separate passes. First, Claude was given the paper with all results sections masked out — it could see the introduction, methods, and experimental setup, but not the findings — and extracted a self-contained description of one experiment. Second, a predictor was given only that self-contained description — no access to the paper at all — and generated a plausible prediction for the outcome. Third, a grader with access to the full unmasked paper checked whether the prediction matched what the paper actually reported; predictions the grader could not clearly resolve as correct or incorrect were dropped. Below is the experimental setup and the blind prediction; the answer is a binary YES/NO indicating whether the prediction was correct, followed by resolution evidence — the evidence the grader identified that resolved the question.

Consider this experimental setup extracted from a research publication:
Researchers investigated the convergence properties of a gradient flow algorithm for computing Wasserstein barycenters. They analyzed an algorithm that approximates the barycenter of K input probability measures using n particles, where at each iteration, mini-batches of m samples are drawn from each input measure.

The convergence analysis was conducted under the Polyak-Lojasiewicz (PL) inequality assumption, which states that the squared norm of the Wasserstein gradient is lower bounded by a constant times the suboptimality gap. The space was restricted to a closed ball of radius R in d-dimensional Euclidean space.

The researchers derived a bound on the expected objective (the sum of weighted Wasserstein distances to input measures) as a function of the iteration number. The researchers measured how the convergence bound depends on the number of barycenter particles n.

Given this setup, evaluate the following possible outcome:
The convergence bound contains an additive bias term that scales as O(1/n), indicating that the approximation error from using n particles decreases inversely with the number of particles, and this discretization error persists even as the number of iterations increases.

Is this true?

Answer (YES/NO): NO